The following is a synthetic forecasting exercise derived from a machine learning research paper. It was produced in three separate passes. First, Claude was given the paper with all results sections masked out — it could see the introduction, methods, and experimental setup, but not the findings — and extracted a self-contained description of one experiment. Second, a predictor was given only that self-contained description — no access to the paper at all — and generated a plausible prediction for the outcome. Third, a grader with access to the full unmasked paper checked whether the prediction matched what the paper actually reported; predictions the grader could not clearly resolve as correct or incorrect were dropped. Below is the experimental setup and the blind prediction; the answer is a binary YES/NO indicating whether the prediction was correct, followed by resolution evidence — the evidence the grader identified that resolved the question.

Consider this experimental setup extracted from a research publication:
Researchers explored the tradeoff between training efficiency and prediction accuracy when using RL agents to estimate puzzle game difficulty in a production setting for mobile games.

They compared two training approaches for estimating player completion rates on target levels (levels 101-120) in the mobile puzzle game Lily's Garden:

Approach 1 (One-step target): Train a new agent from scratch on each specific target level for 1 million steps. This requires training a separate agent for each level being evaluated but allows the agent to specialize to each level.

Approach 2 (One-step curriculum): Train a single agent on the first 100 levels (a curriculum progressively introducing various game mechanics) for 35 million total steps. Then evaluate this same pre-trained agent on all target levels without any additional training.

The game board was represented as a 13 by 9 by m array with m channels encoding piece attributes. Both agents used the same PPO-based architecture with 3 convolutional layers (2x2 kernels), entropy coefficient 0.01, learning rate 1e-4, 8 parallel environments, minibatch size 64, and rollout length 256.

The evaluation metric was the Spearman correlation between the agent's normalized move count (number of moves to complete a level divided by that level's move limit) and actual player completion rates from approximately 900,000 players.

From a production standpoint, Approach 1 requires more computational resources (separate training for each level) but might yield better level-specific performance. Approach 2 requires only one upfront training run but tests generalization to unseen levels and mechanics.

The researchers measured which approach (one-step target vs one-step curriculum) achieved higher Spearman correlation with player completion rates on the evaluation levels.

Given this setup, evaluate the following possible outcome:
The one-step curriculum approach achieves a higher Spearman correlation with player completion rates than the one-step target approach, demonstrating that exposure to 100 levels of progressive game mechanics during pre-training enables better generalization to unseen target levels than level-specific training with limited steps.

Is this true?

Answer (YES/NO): YES